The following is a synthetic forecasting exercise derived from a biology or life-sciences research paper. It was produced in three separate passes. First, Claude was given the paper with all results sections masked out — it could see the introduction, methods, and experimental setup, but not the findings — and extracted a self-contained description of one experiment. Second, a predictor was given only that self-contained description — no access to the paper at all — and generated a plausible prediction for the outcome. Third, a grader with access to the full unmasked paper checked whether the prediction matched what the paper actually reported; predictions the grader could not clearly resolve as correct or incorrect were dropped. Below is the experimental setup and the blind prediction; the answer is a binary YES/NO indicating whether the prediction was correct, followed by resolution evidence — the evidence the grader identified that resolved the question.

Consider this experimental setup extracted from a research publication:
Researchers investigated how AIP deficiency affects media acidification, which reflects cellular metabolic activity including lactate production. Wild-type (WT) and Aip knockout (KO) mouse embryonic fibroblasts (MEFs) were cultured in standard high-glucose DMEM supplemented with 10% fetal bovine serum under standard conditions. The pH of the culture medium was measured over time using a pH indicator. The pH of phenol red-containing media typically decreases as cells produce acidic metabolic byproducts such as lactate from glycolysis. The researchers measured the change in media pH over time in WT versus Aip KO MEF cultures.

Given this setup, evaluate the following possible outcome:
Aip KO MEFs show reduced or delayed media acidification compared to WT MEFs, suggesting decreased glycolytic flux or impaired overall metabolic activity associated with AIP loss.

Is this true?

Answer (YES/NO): YES